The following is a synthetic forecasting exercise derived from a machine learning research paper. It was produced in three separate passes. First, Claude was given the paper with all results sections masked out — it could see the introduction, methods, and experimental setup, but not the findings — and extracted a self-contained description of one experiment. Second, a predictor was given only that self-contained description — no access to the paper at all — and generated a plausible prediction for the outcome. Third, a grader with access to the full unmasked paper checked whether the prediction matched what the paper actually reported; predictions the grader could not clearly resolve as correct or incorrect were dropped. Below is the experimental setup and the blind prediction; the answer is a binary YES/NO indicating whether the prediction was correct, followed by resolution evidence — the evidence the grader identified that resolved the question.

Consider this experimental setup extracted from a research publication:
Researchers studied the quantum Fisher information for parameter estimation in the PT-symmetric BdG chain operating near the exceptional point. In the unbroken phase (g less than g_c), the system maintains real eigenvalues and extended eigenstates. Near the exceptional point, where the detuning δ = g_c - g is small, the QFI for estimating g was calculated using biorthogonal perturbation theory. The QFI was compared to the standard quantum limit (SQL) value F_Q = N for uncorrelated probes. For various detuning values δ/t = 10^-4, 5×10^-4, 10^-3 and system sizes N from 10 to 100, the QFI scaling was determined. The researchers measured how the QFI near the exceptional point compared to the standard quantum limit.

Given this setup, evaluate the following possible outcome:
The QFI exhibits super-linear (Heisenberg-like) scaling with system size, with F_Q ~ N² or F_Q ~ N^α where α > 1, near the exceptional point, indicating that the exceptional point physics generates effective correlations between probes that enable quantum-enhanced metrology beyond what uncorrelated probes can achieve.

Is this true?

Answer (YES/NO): YES